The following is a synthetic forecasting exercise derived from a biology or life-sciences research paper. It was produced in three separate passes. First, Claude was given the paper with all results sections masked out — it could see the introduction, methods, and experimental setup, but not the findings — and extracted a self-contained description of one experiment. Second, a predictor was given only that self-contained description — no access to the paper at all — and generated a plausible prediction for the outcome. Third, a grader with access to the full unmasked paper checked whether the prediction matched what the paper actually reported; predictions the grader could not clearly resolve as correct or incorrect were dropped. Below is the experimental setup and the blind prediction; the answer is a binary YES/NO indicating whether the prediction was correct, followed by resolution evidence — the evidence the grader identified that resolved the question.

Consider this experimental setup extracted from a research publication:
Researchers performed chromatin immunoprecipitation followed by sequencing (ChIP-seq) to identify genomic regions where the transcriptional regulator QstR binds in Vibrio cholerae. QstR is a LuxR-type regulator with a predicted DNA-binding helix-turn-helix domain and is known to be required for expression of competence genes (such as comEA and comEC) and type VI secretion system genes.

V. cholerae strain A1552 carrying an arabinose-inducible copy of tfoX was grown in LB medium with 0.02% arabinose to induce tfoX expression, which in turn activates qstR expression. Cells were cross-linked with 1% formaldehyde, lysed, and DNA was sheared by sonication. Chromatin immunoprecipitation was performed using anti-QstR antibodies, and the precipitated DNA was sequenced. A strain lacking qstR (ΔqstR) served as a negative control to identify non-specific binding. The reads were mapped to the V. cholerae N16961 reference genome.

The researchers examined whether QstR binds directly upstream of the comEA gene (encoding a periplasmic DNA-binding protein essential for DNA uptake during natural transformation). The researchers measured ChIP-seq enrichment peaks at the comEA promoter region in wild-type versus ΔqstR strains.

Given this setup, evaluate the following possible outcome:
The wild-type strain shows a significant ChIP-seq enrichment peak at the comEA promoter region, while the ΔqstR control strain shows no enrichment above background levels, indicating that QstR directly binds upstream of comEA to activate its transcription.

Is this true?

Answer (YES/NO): NO